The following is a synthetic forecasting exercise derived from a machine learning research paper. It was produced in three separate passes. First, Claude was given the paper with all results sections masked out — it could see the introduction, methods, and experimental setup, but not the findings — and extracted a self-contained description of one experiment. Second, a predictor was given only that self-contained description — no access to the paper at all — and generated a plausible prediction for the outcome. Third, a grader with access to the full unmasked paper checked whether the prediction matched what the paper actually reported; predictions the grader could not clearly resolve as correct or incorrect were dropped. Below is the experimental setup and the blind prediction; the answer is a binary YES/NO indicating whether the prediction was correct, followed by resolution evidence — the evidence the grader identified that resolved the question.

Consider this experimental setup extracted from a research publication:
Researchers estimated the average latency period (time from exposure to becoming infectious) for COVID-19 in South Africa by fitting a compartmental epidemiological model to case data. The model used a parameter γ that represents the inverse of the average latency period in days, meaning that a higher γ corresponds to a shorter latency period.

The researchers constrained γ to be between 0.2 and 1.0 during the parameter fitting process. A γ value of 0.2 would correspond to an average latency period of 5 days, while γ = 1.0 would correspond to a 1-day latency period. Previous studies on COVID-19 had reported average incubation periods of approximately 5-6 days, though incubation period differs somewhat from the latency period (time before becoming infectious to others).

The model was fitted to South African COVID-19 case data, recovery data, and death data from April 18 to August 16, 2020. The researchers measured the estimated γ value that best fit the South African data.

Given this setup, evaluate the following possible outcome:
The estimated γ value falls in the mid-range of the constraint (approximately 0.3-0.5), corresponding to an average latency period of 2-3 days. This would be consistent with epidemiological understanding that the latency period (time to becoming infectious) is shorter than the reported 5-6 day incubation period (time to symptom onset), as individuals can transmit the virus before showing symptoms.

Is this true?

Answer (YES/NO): NO